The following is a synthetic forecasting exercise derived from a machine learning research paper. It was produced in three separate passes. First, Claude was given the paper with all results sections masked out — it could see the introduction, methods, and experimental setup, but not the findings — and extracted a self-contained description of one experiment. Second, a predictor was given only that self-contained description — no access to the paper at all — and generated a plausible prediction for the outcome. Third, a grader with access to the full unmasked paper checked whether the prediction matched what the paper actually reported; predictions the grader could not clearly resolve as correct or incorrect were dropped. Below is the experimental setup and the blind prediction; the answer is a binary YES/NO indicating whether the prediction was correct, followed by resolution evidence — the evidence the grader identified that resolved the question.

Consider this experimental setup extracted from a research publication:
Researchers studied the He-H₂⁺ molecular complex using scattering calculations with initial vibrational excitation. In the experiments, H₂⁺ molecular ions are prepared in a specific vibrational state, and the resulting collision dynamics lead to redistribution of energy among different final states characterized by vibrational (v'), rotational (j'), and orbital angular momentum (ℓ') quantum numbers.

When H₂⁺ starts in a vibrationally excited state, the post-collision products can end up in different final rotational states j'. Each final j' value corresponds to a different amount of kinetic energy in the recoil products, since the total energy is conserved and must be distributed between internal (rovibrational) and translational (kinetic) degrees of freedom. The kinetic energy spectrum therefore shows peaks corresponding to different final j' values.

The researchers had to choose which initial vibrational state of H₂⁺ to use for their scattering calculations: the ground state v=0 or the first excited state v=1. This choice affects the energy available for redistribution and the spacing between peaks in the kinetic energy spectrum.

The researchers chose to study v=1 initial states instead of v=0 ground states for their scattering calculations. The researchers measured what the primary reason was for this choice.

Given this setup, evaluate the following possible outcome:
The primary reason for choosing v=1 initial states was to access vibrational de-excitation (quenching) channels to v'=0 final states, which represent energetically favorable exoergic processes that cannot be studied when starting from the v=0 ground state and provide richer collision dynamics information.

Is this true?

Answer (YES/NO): NO